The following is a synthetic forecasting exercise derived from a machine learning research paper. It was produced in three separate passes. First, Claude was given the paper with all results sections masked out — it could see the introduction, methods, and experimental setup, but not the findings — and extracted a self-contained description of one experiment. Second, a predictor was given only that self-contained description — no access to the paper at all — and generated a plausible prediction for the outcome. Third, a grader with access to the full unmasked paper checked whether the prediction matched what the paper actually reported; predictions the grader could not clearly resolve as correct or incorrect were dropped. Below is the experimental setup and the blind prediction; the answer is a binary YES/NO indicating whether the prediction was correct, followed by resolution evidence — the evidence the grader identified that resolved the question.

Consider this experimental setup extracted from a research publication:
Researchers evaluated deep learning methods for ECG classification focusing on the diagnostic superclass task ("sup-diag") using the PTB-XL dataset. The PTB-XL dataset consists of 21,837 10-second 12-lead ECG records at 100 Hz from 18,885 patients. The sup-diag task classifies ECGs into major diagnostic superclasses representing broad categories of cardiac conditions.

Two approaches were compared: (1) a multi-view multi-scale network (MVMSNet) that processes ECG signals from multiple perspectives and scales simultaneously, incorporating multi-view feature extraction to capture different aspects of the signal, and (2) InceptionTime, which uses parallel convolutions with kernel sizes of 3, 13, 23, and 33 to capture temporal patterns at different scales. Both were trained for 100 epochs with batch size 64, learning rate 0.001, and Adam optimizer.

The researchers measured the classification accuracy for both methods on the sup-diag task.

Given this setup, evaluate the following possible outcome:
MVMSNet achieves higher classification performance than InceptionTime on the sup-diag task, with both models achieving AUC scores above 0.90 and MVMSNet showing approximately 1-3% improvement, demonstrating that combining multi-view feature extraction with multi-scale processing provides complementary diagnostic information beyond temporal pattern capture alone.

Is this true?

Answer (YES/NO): NO